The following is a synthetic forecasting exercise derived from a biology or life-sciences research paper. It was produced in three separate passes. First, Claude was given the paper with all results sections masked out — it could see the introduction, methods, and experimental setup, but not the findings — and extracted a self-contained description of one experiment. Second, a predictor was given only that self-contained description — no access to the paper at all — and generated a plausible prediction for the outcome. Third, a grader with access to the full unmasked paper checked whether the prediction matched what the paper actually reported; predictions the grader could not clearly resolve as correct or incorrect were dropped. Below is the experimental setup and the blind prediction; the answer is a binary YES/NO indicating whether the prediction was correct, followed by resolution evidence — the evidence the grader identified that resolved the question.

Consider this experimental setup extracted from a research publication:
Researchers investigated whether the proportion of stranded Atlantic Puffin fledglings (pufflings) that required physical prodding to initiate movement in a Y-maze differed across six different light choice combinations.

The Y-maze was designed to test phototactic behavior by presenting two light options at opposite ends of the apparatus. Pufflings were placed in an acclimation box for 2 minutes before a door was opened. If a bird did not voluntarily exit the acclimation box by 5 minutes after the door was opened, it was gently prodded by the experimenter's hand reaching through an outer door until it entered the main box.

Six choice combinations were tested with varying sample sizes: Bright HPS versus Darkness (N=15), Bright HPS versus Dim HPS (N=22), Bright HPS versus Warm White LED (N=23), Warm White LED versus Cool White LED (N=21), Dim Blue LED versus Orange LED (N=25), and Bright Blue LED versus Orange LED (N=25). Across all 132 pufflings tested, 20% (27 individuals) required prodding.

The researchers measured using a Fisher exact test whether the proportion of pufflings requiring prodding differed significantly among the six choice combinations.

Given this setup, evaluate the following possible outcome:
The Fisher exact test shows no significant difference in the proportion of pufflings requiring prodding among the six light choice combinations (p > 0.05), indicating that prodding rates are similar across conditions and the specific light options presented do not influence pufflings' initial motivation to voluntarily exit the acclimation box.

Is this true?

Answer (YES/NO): YES